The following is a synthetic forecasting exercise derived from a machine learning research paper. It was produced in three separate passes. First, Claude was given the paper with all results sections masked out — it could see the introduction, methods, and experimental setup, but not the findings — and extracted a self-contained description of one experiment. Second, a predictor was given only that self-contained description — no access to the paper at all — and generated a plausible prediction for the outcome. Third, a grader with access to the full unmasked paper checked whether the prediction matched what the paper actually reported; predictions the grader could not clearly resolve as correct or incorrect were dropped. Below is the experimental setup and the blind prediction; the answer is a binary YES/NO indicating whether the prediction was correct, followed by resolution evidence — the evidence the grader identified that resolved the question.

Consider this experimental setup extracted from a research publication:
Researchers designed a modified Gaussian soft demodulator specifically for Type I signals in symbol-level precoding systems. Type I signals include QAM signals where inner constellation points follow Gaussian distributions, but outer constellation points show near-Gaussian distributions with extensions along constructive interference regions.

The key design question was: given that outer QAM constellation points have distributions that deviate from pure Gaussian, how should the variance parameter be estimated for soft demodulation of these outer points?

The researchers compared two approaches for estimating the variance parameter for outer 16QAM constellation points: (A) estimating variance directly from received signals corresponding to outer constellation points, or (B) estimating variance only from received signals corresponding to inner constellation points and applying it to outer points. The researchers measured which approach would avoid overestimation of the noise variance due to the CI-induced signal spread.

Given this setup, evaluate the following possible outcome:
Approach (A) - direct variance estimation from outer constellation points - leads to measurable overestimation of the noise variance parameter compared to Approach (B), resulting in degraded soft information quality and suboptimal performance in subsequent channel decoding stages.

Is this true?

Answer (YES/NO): YES